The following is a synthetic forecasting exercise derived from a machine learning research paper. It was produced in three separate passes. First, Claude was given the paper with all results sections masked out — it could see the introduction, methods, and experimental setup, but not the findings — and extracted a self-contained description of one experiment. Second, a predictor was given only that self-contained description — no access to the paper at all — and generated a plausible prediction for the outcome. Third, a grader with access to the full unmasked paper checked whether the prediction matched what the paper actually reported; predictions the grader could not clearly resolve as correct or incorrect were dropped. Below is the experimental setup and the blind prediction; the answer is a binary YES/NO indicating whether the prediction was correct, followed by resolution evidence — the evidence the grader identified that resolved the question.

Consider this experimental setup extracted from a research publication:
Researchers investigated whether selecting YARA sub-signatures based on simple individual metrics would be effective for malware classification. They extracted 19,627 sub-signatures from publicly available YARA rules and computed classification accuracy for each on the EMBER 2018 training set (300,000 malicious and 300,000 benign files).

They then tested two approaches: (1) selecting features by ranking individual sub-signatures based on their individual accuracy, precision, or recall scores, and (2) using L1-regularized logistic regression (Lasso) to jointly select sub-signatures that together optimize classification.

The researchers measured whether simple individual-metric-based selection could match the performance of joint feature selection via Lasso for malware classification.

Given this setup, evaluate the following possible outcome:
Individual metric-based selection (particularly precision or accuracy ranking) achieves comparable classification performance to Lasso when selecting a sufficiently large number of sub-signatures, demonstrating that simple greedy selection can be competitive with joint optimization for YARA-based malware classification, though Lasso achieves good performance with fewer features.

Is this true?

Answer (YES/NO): NO